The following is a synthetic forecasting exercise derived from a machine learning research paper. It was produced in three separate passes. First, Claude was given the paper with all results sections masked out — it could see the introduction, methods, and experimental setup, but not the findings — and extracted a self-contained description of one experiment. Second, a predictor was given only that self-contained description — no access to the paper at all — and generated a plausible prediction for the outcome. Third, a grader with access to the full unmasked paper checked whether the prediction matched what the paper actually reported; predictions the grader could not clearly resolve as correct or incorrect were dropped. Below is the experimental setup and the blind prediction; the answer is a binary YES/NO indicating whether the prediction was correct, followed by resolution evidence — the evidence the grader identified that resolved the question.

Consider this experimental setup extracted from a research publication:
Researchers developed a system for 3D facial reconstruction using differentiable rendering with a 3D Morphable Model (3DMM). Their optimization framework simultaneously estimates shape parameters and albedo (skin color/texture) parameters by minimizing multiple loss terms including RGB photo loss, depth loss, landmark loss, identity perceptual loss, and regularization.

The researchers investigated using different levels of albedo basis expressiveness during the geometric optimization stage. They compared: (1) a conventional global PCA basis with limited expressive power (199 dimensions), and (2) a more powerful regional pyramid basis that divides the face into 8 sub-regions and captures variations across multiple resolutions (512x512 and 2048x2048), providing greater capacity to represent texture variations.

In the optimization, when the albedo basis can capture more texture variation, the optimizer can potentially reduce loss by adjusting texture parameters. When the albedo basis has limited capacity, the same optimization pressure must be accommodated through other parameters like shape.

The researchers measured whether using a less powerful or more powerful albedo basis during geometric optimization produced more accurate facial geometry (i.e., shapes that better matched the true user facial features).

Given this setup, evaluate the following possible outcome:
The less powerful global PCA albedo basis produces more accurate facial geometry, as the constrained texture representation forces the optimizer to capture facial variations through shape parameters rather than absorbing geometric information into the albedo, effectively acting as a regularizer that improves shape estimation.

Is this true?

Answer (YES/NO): YES